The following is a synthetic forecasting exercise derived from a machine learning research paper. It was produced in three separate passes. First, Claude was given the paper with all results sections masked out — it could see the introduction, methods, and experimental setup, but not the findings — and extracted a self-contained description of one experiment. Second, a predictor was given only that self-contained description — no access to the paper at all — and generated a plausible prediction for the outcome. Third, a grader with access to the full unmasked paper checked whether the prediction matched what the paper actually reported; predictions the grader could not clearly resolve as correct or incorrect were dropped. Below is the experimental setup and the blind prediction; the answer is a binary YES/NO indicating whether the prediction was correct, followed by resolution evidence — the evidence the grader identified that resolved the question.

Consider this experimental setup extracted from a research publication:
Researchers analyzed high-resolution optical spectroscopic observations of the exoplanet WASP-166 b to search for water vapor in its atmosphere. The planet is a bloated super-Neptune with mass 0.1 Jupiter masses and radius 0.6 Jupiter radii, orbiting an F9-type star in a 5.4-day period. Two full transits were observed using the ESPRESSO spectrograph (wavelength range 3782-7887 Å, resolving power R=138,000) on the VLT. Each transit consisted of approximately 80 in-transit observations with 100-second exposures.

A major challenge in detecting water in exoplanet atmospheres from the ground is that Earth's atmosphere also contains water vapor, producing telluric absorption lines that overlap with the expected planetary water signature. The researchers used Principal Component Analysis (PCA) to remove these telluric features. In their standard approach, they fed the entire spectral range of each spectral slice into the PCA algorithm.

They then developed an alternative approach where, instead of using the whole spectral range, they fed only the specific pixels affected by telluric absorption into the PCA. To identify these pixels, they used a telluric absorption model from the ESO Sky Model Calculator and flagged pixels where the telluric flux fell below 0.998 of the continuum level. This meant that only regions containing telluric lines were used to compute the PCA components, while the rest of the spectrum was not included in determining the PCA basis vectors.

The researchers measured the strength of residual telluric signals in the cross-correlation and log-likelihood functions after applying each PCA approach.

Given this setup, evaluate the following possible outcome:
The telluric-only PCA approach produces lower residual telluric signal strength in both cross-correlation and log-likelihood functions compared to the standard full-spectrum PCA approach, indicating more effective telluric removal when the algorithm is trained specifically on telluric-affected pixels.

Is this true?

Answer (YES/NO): YES